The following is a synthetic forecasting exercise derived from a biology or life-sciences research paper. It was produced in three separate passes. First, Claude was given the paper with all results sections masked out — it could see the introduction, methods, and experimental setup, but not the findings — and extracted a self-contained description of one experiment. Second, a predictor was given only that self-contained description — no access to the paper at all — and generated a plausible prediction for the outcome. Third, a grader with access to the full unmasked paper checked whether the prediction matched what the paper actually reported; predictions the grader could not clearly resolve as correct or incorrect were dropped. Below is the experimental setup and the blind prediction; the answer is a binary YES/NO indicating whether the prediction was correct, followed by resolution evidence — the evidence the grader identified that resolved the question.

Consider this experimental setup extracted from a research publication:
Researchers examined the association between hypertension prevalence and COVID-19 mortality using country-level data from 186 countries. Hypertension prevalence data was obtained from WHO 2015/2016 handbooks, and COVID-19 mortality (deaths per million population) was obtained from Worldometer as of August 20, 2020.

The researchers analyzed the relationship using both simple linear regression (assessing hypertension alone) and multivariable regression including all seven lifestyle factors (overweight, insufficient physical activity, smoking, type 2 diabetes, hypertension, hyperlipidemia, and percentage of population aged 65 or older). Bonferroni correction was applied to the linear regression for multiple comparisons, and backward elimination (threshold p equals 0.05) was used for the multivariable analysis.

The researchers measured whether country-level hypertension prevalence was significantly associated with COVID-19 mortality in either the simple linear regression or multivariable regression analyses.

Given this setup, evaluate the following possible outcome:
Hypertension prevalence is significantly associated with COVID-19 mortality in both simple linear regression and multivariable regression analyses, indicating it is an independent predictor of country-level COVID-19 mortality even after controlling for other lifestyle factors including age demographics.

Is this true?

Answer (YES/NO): NO